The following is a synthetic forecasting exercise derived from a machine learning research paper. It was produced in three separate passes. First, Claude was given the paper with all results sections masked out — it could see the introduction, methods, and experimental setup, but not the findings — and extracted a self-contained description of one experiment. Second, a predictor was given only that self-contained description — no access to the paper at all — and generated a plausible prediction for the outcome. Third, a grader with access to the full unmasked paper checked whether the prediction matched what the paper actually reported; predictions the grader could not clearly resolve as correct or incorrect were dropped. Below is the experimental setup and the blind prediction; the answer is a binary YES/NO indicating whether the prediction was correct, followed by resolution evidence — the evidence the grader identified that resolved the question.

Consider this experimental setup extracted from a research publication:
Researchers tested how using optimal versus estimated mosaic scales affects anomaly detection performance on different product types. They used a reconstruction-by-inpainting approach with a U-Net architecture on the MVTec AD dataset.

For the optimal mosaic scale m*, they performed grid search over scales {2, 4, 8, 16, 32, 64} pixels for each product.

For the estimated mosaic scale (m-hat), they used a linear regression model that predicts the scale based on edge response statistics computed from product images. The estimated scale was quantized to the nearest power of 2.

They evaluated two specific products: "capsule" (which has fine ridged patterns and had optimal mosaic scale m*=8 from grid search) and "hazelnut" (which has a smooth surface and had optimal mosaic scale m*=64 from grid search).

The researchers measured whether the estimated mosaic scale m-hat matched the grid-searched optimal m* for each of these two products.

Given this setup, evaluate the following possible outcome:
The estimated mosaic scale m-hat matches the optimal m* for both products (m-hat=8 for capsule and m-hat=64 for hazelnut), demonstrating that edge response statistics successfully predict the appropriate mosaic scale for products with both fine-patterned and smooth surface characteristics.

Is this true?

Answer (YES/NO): YES